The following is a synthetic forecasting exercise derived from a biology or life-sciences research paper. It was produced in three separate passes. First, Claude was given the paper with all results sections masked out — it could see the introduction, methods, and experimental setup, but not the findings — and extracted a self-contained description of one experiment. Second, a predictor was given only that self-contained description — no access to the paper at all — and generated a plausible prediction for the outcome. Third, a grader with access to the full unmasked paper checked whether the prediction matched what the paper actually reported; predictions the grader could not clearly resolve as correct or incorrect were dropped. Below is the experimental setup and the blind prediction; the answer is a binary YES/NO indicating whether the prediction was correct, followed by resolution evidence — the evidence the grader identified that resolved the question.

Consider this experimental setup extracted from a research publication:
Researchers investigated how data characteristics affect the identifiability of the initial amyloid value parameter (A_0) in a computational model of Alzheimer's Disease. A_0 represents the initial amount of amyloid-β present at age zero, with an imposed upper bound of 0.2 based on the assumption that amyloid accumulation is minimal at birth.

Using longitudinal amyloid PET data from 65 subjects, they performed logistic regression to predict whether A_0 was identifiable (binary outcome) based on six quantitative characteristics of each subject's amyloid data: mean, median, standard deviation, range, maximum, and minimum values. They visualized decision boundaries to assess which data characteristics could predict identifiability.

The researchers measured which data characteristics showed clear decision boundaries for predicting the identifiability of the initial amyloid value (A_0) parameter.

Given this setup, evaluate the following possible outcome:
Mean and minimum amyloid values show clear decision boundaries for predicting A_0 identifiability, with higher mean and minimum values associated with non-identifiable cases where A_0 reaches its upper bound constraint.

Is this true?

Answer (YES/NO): YES